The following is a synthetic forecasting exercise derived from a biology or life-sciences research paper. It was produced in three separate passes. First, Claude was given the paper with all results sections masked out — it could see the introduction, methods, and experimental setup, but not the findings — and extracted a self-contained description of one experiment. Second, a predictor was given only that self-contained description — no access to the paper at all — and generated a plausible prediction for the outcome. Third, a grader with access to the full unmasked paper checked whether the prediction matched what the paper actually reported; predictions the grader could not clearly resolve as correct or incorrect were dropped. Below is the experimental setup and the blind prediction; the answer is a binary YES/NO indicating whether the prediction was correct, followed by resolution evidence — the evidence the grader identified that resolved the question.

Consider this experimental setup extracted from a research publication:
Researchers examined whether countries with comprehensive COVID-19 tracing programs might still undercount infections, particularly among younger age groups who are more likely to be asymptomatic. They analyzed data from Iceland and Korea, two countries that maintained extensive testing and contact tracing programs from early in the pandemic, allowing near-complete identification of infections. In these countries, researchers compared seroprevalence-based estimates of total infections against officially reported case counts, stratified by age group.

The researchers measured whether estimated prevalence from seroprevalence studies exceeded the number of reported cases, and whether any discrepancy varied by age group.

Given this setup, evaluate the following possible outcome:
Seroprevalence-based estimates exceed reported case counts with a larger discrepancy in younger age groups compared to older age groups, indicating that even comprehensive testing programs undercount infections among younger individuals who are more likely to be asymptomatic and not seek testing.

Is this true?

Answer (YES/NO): YES